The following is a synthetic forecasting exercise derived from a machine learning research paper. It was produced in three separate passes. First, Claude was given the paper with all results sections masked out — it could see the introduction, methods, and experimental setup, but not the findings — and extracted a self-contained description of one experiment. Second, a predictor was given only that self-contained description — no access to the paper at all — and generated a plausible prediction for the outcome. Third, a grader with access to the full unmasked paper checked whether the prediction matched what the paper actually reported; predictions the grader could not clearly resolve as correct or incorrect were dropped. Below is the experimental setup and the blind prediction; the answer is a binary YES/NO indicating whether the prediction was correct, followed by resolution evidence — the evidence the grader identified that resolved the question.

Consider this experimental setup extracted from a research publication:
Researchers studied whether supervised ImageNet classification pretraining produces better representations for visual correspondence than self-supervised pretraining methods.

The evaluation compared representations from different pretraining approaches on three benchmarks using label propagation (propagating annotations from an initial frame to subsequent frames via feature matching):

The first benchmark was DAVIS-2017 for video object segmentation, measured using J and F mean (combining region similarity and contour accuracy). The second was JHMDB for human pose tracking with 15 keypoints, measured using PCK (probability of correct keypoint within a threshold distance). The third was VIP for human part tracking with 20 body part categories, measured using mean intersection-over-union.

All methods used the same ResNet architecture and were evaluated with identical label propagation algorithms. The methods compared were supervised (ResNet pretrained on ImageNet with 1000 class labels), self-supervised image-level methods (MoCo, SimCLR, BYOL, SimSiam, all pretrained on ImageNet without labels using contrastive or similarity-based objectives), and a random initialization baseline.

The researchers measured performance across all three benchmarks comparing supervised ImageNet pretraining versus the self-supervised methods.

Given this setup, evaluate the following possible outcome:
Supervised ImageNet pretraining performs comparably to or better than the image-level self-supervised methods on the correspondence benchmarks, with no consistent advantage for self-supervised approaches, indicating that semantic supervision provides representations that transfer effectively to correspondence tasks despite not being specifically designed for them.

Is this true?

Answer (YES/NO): YES